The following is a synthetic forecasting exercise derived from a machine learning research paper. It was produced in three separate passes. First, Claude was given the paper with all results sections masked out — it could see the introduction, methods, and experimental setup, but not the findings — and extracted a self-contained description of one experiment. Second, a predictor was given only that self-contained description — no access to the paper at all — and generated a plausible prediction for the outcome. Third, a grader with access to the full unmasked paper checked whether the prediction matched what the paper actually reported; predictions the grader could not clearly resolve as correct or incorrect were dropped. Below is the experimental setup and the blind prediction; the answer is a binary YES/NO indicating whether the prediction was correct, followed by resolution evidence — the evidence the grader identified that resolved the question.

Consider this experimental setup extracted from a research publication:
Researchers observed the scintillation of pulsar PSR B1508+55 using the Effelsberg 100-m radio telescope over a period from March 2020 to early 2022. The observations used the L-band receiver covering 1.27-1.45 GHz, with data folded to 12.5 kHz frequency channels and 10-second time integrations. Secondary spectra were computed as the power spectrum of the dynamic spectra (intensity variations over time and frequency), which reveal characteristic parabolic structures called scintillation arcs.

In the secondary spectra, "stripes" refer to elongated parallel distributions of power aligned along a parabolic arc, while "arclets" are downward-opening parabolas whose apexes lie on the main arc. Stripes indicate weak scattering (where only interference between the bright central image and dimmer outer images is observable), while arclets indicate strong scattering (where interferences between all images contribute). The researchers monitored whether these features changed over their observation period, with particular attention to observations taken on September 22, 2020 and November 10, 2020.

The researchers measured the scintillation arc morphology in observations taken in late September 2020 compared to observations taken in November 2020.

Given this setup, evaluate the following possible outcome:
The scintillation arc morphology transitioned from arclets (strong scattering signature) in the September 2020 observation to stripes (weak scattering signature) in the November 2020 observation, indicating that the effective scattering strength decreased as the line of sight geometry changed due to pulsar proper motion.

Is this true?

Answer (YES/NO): NO